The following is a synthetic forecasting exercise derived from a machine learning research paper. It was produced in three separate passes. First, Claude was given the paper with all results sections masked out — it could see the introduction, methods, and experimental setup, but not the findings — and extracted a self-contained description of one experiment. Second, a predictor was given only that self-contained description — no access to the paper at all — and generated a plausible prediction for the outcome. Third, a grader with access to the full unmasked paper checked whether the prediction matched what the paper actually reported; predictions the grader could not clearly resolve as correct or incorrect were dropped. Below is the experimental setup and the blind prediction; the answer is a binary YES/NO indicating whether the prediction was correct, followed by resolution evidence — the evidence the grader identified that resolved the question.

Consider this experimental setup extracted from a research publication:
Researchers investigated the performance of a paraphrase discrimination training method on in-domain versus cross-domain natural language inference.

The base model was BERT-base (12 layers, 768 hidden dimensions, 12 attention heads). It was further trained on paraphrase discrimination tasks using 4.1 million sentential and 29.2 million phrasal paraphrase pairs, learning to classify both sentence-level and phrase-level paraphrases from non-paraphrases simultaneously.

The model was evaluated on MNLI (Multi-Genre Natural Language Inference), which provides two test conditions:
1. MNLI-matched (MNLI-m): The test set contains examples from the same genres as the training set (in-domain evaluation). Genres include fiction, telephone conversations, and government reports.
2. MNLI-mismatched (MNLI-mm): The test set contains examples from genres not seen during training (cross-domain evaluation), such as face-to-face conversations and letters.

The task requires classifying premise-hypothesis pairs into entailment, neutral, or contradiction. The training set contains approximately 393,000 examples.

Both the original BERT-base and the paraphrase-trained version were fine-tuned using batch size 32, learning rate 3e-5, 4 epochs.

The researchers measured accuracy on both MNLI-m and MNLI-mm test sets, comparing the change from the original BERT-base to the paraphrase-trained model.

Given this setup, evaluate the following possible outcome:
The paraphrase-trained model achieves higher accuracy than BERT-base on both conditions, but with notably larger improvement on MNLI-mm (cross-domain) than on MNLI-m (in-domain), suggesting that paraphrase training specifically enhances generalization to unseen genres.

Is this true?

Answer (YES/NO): NO